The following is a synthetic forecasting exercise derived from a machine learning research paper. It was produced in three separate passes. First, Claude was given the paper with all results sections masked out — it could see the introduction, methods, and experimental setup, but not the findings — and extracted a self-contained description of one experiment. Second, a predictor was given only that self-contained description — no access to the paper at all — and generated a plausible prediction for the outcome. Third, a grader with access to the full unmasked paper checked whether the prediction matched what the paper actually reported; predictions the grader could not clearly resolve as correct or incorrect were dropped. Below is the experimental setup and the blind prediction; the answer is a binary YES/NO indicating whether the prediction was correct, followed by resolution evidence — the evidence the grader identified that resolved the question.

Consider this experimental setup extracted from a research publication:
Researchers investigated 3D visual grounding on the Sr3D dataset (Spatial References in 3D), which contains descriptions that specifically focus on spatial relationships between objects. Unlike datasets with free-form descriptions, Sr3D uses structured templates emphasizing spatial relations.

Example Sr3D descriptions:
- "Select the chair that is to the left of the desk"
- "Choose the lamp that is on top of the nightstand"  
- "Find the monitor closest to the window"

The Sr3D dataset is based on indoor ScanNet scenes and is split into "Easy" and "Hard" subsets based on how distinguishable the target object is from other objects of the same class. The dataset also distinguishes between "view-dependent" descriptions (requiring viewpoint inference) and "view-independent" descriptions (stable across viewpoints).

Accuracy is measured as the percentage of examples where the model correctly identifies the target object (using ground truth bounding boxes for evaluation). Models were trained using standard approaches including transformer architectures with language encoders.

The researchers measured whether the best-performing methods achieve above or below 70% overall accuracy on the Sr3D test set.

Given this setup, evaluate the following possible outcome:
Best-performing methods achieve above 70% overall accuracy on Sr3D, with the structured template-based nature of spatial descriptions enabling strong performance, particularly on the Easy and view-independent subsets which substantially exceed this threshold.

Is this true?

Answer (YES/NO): YES